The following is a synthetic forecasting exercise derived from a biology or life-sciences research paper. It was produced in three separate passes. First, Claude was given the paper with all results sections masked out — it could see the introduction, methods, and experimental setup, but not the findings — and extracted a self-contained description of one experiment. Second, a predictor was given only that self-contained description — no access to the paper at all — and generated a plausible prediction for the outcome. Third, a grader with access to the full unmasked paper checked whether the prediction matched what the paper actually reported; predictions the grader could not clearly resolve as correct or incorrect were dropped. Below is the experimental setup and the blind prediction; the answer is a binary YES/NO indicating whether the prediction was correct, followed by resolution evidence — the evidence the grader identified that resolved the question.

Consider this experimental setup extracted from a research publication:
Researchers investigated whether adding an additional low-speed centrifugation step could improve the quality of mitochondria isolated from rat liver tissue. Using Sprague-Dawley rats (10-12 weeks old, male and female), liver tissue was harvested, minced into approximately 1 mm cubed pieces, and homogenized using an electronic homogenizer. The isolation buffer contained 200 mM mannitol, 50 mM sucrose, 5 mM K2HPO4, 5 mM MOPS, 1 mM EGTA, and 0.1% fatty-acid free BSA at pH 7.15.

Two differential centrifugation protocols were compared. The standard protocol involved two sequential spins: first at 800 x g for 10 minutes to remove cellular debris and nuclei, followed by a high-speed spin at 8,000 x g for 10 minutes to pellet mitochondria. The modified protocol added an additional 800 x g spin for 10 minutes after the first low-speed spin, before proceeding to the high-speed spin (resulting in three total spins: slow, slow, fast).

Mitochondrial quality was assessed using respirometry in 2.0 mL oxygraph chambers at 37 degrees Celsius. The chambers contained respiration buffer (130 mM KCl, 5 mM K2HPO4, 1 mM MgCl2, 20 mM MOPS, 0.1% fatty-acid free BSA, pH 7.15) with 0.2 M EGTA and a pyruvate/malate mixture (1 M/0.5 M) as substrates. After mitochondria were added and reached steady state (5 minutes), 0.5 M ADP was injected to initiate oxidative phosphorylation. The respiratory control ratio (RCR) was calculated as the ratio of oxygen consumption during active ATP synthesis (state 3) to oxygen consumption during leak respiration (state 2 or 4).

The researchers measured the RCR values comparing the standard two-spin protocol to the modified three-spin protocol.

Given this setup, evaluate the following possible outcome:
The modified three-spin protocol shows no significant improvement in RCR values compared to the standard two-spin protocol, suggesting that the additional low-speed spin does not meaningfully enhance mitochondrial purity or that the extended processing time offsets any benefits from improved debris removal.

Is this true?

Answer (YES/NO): NO